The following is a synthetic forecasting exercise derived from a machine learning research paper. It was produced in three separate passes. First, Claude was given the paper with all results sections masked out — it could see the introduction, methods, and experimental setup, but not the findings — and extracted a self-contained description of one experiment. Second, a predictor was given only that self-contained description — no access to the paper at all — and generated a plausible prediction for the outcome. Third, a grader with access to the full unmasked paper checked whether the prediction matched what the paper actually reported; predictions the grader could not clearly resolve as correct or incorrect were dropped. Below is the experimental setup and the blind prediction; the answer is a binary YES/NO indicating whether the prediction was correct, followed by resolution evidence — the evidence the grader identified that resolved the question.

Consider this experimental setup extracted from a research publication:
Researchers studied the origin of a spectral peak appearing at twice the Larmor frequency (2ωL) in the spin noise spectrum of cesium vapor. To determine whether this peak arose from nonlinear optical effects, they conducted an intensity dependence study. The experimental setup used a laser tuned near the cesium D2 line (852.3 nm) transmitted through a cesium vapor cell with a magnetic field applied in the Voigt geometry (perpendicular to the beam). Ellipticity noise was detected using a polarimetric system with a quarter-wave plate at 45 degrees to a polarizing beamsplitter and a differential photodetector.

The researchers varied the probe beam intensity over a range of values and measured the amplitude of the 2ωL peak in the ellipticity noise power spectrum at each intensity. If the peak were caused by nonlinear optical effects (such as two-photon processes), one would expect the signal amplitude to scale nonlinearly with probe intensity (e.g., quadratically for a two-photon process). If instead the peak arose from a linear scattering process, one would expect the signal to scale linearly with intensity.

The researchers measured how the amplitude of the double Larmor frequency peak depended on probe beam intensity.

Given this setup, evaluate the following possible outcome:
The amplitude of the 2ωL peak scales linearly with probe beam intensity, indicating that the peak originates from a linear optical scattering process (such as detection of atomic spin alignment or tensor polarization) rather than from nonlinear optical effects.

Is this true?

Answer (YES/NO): YES